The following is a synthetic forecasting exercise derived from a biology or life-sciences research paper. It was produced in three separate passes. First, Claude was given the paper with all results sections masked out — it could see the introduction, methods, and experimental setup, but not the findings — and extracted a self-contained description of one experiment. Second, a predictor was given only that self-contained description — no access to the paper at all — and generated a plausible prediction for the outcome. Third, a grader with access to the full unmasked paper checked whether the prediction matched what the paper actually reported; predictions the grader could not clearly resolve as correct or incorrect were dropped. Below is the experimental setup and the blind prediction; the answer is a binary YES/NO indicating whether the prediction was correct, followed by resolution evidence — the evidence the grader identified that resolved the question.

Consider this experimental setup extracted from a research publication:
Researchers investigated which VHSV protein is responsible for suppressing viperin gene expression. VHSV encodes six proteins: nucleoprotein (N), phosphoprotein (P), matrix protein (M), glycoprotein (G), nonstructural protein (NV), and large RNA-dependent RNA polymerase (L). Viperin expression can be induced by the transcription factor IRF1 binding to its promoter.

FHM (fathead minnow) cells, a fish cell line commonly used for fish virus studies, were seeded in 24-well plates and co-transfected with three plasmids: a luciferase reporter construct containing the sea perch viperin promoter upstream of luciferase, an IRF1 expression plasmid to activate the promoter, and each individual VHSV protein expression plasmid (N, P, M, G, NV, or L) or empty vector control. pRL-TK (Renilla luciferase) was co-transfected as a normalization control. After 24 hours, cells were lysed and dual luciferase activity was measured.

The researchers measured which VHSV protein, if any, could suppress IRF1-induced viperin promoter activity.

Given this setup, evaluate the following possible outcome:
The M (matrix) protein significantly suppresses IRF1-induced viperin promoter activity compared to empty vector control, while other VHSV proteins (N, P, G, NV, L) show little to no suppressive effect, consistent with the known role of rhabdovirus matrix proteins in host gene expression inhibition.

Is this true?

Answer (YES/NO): NO